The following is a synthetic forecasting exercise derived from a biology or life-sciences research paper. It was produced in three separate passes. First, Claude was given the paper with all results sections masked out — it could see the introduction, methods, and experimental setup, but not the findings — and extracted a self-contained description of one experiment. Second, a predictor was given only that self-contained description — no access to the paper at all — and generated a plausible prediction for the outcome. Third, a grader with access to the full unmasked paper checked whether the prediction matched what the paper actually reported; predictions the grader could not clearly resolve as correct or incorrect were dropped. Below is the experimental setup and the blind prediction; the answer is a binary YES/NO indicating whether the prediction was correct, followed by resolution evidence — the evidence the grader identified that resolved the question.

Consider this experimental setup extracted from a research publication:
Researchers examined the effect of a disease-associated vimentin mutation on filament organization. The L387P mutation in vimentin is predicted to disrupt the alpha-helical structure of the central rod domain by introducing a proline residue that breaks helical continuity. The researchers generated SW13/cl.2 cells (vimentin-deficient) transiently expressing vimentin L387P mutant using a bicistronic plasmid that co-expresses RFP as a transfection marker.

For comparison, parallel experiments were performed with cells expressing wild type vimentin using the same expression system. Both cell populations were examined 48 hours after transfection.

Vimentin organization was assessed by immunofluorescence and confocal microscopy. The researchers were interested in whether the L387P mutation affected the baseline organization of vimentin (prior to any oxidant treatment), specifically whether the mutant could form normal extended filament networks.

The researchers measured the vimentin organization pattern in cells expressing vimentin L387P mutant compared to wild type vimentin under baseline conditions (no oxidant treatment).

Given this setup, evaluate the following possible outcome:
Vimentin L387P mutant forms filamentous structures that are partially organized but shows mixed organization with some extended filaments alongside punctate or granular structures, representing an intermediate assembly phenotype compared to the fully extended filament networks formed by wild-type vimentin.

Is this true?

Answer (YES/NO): NO